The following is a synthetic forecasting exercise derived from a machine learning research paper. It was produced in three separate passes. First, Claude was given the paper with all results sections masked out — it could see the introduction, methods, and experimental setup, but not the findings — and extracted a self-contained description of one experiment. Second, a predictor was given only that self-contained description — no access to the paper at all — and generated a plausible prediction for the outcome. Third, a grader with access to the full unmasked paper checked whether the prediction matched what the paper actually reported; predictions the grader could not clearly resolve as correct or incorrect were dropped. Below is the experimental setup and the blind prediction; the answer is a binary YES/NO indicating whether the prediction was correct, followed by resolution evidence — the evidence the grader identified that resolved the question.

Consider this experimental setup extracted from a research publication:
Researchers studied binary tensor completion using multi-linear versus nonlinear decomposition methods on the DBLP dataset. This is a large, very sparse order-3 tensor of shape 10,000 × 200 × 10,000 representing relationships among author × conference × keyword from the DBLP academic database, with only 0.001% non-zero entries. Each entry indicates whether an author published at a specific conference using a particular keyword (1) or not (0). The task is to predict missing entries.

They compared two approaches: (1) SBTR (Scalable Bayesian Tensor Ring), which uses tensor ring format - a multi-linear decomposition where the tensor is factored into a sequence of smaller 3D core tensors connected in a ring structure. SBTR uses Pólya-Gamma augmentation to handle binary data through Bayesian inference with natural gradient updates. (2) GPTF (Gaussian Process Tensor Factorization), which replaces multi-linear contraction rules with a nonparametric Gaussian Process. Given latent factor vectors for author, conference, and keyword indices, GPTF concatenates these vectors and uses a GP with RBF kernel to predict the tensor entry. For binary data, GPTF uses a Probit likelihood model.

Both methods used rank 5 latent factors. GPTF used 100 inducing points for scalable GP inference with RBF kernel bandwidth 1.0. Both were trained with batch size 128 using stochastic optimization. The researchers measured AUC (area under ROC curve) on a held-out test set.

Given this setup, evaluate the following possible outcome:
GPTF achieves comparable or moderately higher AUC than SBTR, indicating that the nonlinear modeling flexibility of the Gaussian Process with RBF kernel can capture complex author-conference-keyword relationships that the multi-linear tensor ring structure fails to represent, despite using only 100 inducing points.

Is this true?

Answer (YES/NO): NO